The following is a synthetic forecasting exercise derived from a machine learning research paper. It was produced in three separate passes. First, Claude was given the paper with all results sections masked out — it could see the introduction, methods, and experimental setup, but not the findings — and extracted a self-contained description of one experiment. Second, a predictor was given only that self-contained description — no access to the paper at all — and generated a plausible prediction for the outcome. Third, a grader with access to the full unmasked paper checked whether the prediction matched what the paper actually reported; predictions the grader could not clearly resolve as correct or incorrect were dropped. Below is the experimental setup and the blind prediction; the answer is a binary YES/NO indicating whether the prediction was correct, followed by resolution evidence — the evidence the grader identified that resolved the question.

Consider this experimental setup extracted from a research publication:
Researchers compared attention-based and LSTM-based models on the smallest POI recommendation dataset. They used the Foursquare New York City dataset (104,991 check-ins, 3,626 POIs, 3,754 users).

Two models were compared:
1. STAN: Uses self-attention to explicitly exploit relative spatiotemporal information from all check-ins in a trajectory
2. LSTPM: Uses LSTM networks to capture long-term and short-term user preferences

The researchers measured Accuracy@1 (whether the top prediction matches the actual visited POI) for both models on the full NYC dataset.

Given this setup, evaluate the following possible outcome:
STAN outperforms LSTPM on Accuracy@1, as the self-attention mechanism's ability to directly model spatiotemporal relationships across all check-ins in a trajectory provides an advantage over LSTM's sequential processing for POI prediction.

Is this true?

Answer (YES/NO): NO